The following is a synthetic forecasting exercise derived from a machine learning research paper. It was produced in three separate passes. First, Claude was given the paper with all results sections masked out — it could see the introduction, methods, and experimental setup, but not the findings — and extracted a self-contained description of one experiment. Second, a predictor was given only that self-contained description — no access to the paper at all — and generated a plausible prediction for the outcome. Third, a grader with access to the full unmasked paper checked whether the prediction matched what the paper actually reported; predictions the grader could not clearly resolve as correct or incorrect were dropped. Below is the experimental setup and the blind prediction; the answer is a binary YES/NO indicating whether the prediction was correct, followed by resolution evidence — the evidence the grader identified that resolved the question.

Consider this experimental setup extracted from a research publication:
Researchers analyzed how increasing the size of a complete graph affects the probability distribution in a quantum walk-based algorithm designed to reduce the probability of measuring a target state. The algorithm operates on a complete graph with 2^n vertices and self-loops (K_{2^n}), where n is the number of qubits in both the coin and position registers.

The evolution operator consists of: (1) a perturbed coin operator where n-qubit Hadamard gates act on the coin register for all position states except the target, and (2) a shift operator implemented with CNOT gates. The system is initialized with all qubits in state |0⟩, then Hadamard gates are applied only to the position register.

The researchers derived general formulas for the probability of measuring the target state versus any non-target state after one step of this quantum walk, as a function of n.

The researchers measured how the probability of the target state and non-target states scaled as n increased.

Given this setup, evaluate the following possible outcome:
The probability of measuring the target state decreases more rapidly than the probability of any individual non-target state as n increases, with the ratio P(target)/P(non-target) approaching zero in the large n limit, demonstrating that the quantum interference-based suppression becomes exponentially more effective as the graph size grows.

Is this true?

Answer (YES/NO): YES